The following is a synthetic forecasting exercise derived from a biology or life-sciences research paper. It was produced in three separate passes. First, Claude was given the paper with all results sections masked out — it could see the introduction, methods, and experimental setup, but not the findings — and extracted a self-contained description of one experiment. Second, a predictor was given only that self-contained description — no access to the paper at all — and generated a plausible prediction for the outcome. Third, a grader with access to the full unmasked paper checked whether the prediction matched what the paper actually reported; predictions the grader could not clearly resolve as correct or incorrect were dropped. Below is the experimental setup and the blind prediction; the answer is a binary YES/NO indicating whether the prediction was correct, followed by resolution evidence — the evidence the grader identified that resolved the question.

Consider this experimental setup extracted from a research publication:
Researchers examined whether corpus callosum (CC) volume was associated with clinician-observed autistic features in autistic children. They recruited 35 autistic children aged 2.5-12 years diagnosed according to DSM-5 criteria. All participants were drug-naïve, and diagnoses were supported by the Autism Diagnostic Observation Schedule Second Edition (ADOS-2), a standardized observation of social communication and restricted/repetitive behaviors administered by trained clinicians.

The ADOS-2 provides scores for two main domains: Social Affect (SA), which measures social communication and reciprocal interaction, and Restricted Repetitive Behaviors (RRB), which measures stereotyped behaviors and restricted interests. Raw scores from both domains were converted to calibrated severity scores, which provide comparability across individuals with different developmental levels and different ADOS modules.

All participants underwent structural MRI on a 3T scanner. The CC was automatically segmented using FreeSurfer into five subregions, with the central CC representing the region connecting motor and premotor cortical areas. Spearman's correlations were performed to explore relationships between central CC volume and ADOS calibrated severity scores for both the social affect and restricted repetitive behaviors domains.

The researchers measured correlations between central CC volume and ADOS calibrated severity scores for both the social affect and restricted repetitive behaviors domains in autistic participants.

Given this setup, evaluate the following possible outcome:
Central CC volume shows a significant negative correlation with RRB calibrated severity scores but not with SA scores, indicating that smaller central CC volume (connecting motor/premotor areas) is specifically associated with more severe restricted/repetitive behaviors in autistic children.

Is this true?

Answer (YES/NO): YES